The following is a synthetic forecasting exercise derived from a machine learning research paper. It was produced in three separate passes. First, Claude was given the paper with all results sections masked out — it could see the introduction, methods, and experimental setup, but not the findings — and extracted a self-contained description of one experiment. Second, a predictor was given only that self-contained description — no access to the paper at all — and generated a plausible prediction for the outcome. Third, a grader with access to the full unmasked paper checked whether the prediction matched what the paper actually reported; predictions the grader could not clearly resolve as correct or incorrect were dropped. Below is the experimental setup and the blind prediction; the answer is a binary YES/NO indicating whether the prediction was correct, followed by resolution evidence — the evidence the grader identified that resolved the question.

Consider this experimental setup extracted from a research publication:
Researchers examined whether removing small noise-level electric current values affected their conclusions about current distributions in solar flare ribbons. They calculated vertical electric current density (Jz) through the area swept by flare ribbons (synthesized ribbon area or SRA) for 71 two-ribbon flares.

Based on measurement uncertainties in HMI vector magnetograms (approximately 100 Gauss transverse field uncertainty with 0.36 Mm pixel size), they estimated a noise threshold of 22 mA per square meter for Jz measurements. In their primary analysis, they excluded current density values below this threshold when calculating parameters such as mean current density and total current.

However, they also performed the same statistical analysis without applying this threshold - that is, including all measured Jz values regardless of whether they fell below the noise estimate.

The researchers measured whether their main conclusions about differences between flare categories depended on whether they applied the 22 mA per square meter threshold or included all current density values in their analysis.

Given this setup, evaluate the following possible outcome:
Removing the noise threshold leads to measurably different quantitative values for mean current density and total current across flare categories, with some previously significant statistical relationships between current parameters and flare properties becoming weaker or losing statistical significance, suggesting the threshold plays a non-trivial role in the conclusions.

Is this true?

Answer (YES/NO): NO